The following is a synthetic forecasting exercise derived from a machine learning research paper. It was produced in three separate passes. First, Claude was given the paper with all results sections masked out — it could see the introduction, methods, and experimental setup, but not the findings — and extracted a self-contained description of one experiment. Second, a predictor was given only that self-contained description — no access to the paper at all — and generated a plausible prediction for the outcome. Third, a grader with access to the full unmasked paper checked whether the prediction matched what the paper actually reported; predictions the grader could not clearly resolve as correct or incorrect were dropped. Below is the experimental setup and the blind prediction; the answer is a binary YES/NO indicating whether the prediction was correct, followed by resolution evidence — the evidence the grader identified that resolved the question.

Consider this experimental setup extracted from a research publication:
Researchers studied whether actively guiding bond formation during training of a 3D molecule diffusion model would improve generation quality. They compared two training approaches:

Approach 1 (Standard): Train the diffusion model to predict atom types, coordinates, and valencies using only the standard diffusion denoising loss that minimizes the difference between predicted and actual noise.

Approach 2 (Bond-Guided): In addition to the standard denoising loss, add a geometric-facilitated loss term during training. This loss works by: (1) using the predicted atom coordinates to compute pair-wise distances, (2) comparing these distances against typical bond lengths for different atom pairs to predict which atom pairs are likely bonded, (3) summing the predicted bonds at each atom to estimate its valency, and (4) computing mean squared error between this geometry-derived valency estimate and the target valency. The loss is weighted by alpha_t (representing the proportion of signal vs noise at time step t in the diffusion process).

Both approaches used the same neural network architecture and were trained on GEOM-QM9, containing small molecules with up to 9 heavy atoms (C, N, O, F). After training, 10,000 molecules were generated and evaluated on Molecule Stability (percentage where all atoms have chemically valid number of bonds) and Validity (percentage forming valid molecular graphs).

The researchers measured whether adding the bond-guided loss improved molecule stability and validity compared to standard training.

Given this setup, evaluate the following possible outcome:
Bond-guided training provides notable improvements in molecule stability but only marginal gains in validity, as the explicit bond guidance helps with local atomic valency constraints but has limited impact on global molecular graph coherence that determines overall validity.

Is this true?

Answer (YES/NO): NO